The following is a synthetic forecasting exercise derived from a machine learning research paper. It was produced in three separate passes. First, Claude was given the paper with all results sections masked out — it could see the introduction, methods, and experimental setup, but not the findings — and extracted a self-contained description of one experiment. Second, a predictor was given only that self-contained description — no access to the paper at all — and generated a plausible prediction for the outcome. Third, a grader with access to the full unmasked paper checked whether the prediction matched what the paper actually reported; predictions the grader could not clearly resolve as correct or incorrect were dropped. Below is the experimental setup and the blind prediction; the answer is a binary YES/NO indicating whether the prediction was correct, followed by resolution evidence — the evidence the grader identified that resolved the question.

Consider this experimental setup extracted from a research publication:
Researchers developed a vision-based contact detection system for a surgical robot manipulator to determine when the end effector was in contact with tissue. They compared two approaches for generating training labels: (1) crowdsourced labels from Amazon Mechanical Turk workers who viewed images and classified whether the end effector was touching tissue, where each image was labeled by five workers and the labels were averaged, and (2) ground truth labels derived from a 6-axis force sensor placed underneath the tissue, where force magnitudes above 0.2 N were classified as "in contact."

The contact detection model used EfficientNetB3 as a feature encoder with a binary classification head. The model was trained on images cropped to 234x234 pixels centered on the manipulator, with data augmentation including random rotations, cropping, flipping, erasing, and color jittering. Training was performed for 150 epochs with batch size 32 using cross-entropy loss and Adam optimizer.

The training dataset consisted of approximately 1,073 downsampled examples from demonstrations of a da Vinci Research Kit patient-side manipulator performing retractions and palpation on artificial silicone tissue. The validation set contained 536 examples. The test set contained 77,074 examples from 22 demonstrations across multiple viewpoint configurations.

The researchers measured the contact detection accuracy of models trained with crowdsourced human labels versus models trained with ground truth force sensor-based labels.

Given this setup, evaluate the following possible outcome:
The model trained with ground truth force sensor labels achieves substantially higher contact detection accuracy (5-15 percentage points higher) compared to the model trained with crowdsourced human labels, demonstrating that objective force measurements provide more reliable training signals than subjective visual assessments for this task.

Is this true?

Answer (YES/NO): NO